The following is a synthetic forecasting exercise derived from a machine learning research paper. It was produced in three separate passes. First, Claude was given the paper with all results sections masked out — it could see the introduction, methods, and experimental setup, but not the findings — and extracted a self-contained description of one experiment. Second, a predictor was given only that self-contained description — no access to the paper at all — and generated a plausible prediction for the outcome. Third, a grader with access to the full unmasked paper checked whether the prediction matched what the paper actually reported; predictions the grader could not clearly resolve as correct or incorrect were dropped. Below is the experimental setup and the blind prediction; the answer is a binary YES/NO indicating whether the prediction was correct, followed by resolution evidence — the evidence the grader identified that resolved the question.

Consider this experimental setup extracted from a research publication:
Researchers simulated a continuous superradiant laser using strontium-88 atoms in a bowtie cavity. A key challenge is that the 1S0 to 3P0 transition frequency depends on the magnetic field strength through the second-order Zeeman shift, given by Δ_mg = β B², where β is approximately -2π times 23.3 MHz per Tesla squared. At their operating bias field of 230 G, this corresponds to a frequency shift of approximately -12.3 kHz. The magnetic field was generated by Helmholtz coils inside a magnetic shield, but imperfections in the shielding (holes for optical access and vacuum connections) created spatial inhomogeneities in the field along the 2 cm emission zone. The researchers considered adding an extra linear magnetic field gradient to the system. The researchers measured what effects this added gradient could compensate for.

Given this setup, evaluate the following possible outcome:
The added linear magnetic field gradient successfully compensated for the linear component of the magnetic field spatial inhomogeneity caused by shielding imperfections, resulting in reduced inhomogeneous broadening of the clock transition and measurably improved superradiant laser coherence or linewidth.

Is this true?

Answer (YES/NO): YES